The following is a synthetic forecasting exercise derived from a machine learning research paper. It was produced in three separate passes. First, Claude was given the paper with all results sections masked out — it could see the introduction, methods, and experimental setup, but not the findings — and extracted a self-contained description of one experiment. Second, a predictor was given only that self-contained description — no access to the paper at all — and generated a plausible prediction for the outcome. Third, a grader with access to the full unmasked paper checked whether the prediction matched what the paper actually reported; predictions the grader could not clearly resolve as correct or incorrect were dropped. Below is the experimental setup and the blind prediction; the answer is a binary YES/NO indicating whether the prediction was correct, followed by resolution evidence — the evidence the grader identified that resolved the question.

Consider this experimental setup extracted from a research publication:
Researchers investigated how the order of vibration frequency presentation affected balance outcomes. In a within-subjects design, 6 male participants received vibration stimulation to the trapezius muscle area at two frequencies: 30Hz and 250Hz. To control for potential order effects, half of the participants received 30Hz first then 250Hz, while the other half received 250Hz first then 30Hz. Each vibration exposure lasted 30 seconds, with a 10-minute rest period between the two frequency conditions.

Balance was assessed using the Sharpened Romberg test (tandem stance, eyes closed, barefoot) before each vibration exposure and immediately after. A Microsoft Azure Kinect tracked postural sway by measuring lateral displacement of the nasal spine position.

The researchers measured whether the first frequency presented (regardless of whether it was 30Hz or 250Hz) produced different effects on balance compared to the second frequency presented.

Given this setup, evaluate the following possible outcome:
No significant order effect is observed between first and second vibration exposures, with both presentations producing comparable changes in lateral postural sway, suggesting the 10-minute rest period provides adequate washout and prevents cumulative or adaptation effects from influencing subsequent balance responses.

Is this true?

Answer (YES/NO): YES